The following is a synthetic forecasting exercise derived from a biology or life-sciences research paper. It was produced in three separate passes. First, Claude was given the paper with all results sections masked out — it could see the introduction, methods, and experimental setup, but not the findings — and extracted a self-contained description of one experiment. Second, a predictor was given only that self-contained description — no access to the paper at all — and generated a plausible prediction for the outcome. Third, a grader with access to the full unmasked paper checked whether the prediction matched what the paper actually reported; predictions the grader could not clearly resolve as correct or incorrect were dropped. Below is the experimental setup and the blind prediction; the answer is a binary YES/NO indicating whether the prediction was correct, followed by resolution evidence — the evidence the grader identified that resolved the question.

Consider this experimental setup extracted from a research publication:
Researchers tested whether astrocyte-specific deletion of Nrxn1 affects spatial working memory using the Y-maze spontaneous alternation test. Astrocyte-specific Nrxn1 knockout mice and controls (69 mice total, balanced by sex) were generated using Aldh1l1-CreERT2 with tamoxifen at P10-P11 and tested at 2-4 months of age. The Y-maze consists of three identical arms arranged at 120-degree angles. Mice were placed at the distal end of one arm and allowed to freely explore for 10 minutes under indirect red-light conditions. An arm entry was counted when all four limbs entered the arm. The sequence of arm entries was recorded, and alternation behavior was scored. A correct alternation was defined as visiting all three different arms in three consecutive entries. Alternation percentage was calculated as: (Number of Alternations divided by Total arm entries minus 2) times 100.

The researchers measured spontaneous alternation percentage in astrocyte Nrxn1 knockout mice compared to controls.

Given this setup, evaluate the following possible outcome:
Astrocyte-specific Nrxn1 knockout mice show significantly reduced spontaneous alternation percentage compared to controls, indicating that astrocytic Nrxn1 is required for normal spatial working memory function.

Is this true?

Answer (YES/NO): NO